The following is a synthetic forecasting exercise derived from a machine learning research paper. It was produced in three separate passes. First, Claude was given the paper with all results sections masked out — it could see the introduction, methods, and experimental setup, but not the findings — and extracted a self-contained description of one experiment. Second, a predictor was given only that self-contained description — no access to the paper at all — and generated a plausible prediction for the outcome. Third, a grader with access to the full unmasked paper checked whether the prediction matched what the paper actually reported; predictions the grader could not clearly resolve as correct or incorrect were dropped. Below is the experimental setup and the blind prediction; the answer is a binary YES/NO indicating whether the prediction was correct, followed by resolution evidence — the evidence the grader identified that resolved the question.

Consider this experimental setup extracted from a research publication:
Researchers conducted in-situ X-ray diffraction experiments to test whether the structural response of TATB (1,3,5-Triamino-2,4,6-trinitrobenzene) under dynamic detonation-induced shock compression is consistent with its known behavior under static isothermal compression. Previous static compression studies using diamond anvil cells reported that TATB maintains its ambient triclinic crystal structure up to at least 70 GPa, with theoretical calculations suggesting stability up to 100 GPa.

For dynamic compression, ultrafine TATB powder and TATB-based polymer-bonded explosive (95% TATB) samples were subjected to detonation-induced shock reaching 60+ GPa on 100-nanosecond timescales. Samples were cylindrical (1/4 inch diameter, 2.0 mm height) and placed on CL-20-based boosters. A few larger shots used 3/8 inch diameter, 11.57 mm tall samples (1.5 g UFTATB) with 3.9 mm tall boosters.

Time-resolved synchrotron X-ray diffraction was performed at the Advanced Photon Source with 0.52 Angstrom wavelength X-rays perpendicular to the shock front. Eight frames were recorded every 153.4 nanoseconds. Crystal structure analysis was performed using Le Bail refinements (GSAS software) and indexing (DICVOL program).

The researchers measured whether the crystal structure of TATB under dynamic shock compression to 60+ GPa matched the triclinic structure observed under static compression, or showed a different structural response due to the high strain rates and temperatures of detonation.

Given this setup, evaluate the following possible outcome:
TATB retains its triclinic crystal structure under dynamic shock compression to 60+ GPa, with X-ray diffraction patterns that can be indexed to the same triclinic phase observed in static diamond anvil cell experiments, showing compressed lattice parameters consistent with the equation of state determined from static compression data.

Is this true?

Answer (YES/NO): YES